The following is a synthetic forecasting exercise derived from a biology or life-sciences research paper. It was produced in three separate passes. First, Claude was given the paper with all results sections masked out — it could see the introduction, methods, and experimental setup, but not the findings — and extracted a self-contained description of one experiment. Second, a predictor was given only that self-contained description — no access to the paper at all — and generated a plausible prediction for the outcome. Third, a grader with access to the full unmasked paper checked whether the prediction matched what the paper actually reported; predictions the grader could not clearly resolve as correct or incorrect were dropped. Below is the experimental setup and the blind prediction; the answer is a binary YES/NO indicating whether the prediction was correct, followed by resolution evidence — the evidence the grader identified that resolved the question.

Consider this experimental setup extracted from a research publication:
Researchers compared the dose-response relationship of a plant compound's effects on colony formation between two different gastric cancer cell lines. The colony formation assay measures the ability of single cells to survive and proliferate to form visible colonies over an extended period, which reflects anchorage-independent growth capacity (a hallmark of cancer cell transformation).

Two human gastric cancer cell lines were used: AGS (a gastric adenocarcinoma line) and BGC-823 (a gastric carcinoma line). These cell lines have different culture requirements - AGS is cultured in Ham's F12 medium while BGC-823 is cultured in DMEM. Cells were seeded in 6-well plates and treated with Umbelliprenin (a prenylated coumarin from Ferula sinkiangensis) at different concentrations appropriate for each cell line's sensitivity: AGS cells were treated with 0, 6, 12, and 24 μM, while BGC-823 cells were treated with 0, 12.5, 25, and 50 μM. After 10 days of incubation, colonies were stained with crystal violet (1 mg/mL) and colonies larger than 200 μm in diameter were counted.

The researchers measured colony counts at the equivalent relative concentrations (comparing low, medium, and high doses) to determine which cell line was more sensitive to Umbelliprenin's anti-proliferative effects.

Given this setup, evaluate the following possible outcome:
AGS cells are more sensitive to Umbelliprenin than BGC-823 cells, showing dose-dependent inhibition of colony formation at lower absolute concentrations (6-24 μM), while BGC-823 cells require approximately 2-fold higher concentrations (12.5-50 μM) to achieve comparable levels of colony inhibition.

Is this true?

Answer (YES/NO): NO